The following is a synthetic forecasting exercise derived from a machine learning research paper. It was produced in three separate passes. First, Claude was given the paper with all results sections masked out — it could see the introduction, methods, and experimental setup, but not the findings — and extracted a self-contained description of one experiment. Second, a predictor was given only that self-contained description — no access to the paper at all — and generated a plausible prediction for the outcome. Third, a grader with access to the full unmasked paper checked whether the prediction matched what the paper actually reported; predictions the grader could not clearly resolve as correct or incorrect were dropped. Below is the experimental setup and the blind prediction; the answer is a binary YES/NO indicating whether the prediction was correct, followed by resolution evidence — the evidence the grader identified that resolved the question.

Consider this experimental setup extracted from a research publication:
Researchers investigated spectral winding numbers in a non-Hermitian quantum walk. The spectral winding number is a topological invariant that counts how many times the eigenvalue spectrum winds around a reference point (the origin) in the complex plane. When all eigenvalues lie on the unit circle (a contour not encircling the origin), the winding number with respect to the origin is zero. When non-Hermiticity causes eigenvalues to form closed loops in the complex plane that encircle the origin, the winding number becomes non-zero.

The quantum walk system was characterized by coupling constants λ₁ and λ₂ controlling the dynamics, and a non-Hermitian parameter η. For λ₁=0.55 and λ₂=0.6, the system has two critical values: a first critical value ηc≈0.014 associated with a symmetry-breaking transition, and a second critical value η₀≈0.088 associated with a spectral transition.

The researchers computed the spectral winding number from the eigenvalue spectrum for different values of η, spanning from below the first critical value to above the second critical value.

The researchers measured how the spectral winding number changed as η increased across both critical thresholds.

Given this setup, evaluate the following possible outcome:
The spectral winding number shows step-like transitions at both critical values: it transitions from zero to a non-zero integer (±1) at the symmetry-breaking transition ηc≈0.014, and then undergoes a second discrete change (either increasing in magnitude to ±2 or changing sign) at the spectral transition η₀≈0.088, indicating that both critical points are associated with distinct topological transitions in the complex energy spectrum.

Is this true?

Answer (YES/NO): NO